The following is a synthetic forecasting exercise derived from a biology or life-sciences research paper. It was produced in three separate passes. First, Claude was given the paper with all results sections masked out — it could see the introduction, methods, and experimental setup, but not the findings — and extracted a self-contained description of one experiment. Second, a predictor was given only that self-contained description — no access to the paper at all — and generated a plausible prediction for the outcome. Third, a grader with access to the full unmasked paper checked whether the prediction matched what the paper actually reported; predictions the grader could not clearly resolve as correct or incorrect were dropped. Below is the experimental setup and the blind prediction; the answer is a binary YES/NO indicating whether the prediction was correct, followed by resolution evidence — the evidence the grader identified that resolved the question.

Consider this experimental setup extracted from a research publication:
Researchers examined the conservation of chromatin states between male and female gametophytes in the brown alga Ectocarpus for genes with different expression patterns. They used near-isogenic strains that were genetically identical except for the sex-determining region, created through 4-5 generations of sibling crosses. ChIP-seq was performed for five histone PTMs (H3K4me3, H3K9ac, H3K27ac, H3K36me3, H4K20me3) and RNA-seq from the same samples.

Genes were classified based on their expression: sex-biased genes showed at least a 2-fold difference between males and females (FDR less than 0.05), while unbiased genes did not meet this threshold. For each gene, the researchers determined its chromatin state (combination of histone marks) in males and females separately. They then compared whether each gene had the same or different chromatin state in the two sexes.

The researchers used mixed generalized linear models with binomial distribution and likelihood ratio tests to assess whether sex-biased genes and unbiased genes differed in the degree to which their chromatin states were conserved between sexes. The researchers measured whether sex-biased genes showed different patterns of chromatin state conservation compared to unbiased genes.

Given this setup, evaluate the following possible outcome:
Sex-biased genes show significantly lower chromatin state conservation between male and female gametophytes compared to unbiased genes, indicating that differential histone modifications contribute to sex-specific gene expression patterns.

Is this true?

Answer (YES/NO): YES